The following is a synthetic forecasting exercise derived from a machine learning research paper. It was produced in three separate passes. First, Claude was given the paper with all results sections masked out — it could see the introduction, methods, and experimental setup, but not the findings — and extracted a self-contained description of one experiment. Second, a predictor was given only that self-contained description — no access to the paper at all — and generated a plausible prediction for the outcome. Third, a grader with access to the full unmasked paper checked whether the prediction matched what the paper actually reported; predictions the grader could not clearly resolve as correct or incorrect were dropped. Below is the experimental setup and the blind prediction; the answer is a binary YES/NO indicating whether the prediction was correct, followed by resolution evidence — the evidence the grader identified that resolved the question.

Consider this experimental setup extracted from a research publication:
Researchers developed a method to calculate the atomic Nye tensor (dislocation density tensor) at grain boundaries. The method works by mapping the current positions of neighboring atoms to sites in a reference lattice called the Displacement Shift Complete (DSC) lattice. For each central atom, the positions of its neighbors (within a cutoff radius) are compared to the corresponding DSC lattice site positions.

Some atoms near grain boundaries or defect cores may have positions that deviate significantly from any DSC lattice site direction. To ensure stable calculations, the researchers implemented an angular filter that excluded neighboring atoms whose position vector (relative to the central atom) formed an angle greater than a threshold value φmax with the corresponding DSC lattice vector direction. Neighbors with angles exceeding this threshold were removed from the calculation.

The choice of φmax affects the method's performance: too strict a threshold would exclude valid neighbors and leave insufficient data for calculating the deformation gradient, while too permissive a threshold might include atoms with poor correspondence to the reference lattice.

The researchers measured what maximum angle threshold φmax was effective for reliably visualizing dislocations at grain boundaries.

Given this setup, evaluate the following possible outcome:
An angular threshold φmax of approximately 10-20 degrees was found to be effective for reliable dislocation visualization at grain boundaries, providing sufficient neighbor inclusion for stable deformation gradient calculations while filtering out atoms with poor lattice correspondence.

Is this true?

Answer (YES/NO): NO